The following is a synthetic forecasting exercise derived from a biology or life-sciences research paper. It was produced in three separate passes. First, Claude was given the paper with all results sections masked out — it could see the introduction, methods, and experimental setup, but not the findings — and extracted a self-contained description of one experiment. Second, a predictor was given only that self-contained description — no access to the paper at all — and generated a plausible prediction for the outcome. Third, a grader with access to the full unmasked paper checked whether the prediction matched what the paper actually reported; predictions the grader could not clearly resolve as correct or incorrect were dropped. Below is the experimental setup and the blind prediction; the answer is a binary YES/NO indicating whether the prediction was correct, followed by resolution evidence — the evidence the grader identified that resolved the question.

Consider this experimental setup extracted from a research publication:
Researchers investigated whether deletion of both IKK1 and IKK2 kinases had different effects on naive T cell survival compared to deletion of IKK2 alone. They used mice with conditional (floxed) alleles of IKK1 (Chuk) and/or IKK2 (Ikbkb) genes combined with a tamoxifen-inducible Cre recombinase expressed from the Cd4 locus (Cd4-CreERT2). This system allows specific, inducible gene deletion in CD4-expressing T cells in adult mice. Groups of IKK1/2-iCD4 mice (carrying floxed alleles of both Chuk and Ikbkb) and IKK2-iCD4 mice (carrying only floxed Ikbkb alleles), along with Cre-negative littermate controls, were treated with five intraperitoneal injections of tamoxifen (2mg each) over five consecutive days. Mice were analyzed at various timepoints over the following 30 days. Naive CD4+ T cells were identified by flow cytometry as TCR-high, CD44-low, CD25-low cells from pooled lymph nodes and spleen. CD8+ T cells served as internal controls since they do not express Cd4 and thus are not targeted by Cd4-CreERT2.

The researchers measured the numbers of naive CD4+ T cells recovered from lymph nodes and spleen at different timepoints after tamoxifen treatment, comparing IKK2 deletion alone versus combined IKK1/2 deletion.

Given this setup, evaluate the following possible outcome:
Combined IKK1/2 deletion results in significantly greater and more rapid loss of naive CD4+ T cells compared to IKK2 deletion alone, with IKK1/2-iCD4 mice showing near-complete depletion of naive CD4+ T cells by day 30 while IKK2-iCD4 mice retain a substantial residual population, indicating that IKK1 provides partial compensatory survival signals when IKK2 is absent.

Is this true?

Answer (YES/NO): YES